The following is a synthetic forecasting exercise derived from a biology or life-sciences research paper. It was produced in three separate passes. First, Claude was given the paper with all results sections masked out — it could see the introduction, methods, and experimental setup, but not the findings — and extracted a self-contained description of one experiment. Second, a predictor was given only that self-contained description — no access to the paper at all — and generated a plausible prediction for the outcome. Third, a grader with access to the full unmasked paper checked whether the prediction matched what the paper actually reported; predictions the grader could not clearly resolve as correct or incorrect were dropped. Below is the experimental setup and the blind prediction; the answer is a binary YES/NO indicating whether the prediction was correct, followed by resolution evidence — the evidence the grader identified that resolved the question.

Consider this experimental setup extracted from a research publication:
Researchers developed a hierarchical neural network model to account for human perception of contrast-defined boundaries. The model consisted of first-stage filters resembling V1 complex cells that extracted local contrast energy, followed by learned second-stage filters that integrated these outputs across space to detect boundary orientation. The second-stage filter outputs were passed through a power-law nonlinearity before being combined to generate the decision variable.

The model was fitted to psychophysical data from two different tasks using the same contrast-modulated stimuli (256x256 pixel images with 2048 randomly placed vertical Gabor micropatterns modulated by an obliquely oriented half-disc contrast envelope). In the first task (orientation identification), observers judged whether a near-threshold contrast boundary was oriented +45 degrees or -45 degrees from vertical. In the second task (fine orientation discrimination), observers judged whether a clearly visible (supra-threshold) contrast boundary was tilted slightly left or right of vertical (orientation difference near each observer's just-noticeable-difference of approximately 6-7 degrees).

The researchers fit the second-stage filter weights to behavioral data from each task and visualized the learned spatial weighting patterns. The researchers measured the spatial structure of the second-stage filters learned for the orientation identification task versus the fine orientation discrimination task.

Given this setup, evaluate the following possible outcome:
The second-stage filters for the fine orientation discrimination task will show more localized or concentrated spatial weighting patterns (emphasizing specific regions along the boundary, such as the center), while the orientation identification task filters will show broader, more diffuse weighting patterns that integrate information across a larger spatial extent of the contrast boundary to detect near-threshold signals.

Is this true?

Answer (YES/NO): YES